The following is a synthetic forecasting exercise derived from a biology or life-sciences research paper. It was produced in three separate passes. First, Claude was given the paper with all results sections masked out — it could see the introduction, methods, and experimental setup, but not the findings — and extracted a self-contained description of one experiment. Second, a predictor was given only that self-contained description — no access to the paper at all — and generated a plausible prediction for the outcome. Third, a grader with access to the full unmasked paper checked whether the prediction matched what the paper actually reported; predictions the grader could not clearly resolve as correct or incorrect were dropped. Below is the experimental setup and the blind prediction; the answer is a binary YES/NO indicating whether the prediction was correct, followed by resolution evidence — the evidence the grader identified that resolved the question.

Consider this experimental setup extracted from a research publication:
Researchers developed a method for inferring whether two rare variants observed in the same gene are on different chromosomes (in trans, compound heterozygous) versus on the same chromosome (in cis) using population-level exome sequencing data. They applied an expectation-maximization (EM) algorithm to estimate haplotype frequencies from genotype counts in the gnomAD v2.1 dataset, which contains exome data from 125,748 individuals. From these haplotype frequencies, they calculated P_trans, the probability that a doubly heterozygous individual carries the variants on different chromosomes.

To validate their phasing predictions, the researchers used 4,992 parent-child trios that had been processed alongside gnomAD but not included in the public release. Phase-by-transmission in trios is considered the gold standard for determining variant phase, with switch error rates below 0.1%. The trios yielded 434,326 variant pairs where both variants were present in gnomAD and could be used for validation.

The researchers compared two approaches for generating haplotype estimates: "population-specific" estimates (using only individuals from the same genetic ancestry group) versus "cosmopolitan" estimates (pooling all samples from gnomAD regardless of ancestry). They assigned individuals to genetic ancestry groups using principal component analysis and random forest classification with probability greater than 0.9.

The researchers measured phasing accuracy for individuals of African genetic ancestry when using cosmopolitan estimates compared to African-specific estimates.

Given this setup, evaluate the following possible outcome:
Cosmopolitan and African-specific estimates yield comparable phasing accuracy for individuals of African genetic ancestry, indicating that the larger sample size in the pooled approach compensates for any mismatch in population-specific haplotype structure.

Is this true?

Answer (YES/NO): NO